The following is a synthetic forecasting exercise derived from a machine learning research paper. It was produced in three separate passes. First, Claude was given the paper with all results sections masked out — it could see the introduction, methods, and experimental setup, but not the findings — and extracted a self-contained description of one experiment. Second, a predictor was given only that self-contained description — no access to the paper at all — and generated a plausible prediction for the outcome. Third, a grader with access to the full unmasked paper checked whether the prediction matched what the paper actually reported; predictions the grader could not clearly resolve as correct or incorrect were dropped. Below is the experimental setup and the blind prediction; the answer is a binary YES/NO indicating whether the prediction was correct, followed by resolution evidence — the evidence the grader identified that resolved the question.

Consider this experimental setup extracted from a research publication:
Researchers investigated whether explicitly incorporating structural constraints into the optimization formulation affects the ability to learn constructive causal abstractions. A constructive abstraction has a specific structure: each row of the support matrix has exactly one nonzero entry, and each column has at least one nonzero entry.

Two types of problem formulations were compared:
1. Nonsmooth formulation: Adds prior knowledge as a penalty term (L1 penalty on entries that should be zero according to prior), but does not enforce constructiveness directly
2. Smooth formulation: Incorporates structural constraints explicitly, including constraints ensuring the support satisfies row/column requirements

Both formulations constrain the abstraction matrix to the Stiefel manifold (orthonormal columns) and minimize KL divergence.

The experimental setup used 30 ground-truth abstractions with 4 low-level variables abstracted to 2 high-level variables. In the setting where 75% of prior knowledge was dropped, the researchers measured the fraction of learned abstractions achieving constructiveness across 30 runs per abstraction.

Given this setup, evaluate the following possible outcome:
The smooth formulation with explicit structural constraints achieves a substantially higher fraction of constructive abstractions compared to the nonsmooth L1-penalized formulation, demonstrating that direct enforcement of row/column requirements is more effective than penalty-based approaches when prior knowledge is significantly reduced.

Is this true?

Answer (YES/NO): YES